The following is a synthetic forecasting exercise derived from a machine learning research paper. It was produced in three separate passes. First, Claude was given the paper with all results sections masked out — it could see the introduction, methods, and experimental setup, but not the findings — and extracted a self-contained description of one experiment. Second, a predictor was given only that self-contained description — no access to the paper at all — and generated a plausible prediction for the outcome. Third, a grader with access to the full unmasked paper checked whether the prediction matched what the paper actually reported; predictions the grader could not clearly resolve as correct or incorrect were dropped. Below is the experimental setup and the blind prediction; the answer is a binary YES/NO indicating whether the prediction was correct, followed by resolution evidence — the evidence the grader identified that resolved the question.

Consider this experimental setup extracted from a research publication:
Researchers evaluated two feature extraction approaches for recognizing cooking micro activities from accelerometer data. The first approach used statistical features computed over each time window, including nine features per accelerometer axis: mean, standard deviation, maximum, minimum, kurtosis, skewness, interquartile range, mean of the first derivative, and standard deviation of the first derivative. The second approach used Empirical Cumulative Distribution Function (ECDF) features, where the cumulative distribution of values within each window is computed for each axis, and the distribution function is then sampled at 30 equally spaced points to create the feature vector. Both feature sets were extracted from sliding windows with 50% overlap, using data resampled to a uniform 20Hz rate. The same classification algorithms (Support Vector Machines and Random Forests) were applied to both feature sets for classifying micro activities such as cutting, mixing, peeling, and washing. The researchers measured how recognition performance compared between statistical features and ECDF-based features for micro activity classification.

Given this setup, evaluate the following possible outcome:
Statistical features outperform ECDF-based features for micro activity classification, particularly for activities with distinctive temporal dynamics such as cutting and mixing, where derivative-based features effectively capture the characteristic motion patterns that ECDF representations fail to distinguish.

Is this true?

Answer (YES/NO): NO